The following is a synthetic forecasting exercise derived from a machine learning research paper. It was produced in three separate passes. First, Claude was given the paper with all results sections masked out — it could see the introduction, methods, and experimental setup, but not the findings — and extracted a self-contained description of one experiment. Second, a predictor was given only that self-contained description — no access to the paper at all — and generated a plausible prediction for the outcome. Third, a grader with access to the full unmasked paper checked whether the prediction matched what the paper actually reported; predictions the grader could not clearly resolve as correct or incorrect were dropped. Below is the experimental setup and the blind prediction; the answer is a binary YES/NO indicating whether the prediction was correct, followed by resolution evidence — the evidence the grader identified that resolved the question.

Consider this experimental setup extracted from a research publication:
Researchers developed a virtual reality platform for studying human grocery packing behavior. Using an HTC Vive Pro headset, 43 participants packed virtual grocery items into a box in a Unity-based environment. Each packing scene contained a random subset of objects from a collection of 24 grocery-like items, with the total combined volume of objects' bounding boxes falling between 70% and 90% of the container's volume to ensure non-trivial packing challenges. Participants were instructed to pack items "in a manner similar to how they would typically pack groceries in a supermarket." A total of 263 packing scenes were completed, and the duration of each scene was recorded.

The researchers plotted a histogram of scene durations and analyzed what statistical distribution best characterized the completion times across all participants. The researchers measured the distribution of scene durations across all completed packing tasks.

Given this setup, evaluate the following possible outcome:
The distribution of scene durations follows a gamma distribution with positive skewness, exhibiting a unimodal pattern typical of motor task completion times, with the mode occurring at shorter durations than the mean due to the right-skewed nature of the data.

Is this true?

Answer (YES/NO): YES